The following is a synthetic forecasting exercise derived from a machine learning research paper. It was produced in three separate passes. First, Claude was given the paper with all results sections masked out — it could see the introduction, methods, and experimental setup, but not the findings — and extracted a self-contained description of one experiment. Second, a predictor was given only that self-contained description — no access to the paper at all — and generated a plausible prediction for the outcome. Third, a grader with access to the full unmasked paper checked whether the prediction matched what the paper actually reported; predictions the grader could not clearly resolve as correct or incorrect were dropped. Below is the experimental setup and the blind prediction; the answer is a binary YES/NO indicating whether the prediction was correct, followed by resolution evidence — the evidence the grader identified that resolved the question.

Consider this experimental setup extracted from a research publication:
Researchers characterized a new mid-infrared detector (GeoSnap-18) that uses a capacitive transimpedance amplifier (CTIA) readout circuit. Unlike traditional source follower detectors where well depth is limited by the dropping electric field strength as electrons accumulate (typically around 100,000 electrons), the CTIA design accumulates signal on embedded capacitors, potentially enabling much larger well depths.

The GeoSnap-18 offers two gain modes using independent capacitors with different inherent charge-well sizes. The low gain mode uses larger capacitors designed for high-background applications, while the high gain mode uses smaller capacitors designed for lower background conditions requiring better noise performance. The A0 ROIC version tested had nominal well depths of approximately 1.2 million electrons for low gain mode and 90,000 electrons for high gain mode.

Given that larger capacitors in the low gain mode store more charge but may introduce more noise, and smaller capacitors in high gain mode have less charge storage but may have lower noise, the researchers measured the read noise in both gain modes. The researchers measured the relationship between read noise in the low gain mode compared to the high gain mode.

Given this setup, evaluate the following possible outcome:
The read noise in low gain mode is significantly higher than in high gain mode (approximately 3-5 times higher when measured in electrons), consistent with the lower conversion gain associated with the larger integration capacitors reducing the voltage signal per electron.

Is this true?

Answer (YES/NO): NO